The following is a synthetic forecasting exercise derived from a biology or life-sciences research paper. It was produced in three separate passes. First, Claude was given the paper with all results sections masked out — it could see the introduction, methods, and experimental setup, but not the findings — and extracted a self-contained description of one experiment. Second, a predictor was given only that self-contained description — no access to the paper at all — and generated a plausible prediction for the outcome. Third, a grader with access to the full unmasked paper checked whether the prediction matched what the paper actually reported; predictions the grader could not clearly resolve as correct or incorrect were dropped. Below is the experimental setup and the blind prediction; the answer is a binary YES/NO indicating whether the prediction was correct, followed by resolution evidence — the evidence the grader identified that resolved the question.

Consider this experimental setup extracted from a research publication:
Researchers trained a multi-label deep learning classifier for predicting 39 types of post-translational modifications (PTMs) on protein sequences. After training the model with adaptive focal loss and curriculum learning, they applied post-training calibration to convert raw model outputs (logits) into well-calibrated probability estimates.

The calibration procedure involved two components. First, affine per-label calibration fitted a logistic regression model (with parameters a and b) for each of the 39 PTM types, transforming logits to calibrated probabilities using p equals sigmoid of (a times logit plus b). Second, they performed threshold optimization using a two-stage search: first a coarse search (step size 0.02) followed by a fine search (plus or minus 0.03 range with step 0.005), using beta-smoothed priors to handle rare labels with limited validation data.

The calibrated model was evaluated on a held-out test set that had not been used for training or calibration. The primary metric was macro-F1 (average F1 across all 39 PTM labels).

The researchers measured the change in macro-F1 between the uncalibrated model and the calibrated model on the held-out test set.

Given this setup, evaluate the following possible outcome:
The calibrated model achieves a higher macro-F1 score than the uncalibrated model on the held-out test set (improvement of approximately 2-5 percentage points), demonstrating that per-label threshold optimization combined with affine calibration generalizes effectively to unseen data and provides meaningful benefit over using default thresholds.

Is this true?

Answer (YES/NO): YES